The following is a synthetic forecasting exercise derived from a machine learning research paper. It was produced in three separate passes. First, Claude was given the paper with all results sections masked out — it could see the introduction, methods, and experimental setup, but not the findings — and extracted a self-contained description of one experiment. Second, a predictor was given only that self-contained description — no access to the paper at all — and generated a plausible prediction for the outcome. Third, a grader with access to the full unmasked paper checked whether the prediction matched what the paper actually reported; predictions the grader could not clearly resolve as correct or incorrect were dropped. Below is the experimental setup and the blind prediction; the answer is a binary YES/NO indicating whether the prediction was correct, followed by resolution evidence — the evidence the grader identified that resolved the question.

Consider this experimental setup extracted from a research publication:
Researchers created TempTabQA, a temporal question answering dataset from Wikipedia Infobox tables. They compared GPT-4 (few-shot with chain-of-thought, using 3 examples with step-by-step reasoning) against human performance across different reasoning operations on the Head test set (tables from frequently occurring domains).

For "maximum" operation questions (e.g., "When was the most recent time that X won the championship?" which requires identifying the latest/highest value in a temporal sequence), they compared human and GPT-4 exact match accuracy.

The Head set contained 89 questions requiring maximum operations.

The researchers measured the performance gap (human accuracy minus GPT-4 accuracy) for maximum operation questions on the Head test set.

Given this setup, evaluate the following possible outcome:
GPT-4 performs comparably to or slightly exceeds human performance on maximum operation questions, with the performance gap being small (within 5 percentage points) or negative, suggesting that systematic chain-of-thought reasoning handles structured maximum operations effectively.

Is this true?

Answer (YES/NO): NO